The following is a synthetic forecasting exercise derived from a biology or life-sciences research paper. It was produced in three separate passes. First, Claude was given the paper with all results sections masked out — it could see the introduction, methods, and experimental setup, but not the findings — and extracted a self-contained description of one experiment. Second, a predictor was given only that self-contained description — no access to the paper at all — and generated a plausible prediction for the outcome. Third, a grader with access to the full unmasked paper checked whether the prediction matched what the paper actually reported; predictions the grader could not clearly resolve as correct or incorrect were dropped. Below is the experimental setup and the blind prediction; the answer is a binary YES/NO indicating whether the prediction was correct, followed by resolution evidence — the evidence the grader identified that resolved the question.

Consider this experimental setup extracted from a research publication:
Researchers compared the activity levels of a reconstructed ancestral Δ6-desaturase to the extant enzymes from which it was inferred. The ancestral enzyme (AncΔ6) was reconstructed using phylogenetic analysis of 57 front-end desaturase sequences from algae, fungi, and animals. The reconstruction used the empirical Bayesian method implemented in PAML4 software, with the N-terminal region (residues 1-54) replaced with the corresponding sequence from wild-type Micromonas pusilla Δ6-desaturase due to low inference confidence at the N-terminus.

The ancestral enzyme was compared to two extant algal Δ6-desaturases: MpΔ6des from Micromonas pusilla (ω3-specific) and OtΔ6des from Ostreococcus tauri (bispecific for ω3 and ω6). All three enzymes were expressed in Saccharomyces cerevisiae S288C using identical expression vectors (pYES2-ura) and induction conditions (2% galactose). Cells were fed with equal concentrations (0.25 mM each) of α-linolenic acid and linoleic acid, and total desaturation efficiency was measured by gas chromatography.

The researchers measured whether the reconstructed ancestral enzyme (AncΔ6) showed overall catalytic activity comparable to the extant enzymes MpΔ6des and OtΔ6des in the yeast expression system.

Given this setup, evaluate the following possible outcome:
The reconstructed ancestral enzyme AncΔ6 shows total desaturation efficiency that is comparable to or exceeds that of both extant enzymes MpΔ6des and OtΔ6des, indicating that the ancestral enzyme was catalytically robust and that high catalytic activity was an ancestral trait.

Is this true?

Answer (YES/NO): YES